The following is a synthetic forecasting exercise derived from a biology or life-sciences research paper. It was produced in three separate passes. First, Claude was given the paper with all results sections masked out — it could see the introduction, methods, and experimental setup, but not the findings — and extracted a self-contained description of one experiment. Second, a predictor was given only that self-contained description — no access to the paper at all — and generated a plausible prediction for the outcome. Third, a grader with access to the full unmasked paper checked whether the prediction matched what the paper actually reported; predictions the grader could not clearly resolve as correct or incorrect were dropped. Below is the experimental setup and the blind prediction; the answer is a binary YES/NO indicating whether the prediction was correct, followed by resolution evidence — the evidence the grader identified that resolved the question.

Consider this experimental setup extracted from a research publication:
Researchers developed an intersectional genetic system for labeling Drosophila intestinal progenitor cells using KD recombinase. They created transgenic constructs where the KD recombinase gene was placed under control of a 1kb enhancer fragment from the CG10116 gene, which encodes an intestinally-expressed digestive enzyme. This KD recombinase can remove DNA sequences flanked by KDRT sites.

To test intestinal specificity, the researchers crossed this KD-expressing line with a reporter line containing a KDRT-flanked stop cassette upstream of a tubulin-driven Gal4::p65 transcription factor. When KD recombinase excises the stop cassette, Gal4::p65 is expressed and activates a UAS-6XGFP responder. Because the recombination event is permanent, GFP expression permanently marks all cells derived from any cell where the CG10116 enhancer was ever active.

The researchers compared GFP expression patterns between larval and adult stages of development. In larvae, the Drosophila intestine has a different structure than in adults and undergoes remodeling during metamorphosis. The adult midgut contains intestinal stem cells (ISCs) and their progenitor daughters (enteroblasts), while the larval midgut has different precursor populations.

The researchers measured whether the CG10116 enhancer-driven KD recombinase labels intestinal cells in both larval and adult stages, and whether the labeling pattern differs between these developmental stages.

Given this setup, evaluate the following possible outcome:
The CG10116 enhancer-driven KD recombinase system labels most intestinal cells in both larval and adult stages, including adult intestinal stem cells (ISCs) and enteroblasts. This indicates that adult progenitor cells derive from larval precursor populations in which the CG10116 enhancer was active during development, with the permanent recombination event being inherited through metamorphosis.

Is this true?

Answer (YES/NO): NO